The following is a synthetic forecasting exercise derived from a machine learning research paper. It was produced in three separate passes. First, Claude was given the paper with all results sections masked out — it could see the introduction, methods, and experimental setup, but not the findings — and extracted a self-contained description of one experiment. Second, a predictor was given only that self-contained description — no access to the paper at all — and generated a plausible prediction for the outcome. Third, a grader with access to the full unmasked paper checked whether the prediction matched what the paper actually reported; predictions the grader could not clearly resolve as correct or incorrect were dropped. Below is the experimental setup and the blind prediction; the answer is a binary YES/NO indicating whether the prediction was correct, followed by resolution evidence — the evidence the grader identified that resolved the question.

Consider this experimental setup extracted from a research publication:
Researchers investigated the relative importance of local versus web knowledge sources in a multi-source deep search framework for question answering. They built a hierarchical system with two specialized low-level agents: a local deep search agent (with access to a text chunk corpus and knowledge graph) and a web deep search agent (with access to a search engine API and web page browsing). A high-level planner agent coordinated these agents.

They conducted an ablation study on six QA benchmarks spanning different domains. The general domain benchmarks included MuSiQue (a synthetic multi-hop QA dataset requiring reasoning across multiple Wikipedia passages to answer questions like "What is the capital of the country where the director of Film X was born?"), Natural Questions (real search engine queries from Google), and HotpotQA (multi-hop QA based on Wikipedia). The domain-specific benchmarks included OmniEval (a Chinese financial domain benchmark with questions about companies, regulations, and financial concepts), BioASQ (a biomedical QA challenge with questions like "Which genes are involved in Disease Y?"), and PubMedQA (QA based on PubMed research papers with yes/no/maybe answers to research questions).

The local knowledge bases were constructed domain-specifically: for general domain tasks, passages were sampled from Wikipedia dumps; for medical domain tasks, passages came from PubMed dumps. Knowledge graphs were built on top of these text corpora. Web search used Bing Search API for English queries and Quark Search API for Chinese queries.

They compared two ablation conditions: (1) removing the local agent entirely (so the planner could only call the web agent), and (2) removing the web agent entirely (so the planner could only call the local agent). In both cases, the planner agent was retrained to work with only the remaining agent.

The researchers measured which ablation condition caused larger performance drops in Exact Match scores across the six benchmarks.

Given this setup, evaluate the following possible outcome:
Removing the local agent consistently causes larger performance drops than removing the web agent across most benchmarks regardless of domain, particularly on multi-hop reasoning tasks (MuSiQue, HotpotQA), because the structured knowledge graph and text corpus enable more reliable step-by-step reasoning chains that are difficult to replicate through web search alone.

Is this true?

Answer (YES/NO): YES